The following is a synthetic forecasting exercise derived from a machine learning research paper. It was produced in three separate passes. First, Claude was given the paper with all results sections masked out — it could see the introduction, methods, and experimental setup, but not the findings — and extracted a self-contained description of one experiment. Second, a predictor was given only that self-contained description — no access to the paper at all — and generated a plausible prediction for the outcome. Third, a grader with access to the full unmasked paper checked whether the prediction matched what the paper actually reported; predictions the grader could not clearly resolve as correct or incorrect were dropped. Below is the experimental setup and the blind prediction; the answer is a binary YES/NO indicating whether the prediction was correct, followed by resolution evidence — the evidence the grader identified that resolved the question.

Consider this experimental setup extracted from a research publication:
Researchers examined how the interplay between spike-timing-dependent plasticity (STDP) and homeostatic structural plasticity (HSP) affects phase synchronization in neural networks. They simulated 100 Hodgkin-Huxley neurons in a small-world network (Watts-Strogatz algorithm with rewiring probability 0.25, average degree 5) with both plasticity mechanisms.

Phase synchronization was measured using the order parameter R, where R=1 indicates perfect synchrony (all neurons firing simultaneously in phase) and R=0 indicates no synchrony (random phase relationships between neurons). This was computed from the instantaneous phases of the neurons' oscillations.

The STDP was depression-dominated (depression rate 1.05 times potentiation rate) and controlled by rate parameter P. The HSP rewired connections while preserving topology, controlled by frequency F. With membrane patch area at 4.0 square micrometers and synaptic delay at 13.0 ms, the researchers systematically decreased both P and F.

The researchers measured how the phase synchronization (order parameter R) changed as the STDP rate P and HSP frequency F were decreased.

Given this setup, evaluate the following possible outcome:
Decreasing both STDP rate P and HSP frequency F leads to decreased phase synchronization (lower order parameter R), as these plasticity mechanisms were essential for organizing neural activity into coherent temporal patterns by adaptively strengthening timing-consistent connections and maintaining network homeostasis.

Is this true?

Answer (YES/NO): NO